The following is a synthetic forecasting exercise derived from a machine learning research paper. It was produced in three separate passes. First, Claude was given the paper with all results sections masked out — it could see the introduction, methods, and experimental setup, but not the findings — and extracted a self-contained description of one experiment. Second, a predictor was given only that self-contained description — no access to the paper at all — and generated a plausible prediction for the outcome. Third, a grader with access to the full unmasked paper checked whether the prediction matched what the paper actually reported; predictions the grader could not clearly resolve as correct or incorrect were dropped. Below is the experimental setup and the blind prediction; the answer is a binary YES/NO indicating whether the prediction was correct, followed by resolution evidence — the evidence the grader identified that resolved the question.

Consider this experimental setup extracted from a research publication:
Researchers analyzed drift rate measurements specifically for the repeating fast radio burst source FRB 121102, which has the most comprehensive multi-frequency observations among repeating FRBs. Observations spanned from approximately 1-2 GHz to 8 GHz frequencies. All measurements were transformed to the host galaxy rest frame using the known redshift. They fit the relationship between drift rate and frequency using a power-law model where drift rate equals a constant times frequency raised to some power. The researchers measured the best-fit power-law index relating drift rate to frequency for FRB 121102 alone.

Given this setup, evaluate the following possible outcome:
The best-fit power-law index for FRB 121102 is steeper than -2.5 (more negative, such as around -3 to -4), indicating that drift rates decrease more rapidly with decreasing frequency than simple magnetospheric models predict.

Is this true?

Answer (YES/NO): NO